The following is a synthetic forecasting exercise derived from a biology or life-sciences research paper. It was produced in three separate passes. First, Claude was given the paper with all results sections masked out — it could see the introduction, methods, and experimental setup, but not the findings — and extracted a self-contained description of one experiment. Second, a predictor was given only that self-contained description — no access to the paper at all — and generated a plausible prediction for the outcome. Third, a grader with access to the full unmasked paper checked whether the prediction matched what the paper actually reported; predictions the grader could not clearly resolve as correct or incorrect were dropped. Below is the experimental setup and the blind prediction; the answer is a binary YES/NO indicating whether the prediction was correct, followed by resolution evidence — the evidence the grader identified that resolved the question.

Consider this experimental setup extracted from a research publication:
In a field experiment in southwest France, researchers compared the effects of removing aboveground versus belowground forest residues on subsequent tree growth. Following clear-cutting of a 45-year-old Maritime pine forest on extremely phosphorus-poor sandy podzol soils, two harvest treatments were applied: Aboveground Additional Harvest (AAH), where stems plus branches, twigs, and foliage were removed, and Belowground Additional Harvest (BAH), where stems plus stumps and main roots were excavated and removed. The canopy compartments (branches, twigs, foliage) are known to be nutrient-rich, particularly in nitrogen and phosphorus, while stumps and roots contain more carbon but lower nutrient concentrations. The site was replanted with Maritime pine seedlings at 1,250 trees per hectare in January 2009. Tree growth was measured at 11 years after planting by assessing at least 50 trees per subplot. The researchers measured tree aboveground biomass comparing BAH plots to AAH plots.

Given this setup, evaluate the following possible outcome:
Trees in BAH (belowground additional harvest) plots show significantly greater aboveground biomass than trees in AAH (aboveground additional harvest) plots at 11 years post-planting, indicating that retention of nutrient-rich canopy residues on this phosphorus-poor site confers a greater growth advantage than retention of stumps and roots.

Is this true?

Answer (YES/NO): NO